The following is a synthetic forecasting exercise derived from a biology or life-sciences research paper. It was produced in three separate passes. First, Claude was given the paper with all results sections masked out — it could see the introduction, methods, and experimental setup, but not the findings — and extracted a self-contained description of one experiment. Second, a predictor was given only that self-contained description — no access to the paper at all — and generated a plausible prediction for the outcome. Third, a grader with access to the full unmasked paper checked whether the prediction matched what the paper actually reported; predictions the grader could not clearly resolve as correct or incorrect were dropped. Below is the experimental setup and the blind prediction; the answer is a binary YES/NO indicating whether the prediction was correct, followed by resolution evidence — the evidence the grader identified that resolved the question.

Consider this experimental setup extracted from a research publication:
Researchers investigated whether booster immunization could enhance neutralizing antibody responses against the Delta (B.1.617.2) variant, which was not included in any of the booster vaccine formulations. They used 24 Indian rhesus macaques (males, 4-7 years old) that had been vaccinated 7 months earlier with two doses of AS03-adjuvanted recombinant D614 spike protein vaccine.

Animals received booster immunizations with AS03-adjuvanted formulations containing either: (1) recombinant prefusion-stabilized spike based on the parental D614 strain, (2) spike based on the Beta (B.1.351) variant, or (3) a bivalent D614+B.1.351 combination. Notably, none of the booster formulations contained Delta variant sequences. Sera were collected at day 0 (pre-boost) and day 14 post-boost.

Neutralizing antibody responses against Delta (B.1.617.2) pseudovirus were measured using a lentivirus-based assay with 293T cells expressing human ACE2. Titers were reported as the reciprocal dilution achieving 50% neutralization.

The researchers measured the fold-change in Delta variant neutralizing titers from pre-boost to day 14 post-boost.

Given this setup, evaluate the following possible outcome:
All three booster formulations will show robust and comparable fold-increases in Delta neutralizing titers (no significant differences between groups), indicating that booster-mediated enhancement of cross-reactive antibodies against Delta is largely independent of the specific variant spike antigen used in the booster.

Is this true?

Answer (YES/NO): YES